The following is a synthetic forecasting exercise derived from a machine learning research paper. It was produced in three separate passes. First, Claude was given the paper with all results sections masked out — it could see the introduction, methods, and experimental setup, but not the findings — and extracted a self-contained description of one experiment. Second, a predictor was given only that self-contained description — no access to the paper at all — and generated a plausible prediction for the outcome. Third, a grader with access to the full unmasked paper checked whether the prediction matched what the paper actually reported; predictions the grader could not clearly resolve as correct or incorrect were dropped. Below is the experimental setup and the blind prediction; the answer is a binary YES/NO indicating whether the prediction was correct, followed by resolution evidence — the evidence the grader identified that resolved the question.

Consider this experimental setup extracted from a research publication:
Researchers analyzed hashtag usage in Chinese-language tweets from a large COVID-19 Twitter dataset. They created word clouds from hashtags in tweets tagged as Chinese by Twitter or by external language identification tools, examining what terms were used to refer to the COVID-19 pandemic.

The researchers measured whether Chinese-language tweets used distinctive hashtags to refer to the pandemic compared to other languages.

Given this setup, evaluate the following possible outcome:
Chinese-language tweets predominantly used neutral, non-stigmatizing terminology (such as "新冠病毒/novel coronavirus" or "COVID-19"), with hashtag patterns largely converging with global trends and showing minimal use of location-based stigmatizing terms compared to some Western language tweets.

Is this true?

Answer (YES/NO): NO